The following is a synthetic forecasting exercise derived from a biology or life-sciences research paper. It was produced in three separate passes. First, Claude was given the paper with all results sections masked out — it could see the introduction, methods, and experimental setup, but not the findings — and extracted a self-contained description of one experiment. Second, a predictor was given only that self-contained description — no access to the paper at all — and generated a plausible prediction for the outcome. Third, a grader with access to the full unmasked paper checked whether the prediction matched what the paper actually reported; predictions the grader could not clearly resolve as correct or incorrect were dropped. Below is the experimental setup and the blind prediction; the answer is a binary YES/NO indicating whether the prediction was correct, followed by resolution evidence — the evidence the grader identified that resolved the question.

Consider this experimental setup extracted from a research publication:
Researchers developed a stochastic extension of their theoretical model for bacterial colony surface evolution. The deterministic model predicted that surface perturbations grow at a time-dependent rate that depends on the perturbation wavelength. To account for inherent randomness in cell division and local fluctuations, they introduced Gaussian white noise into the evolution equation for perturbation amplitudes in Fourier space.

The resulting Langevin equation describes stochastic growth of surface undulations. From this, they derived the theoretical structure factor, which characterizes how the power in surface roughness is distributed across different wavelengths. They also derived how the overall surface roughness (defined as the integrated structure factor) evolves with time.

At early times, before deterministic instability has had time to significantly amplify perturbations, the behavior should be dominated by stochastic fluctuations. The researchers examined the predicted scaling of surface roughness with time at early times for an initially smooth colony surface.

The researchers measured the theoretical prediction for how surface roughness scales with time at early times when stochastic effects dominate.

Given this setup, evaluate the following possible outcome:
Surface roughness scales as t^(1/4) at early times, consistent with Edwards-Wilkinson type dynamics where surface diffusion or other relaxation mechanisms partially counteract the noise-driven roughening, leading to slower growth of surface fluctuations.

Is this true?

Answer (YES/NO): NO